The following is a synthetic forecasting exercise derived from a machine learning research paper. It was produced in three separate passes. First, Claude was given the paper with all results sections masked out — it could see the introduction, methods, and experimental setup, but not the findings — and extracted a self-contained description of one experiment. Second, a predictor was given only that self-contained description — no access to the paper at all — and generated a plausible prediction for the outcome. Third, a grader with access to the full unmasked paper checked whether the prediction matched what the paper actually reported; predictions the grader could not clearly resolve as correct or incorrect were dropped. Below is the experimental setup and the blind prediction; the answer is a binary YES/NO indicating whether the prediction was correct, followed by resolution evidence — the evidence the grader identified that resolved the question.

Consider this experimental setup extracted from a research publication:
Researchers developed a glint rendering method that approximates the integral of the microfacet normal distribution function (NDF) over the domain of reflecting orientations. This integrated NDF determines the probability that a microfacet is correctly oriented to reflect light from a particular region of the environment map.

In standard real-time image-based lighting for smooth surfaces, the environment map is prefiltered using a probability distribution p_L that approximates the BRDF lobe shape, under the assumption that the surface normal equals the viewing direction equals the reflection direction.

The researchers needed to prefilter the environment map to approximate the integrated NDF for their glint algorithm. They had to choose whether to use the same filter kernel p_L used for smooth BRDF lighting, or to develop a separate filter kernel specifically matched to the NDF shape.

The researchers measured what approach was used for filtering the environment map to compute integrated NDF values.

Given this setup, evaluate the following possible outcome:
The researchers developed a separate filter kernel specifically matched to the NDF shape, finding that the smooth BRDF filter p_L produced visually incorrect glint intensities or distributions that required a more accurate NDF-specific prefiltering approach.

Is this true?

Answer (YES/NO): NO